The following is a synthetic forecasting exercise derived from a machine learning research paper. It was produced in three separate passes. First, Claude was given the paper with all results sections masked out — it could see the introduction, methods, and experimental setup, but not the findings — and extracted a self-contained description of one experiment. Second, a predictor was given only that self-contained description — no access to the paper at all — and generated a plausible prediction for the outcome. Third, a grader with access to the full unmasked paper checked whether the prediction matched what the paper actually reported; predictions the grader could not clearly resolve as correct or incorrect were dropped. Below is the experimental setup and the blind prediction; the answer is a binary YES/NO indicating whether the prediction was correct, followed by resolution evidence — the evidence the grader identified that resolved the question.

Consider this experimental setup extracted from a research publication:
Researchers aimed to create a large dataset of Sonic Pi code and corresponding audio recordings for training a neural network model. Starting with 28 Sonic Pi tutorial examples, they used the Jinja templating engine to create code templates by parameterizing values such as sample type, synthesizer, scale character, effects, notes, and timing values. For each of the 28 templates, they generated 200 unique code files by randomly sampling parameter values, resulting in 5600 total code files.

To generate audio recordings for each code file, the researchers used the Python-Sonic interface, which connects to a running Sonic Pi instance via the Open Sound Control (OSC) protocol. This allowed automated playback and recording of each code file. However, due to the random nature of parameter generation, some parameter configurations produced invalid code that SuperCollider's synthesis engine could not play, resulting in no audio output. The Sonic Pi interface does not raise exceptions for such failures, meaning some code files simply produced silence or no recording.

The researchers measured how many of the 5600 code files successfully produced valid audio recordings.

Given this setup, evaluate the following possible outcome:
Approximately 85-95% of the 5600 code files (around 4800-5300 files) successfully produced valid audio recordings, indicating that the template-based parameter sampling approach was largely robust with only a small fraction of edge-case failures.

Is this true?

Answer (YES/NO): NO